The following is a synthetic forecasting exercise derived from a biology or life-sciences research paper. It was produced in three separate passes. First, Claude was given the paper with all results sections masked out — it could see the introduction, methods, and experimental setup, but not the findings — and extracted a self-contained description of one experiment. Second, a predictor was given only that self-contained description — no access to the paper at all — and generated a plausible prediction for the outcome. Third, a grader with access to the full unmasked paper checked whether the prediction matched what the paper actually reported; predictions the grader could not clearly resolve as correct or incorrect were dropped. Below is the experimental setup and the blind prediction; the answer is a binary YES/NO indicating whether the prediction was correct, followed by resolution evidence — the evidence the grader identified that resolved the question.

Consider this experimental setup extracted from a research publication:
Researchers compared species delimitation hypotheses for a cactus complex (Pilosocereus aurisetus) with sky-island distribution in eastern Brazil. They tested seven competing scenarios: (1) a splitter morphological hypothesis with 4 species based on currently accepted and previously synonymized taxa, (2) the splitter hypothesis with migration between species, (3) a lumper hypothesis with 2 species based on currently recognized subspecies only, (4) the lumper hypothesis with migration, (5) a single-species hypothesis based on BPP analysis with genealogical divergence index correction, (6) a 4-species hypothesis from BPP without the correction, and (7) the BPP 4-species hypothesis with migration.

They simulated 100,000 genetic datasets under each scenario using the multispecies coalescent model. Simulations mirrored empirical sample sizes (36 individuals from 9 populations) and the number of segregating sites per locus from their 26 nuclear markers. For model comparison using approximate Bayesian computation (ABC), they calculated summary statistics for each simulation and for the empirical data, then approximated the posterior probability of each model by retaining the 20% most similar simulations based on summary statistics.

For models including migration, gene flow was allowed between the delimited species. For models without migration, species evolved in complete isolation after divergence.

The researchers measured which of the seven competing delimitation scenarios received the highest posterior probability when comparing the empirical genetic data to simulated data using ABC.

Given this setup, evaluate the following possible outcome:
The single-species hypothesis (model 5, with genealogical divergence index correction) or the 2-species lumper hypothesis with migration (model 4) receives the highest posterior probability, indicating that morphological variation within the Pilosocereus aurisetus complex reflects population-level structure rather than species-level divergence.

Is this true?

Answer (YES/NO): NO